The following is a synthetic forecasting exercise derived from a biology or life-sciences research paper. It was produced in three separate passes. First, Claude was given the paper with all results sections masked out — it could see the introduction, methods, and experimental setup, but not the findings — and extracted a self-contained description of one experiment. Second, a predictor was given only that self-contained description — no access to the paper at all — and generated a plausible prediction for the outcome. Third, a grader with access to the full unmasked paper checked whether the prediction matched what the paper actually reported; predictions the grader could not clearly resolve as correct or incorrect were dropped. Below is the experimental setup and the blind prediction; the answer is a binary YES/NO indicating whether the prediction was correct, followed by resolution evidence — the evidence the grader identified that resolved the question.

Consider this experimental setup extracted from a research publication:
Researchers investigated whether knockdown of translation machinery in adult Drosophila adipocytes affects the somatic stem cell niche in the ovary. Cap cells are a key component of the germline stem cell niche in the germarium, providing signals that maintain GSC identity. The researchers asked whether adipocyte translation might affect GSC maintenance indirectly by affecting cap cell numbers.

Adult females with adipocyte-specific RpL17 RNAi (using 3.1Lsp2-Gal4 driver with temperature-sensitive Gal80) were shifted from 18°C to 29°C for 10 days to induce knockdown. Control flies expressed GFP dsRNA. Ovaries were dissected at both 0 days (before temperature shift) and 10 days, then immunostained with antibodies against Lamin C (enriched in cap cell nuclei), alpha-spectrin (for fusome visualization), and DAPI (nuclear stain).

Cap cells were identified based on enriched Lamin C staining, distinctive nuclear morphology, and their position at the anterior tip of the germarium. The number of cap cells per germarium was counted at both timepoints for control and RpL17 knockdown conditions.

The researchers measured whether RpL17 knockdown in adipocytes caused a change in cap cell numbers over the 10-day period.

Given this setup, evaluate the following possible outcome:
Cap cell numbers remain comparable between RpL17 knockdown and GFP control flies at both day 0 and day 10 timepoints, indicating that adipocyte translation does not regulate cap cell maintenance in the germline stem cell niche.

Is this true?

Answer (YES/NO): YES